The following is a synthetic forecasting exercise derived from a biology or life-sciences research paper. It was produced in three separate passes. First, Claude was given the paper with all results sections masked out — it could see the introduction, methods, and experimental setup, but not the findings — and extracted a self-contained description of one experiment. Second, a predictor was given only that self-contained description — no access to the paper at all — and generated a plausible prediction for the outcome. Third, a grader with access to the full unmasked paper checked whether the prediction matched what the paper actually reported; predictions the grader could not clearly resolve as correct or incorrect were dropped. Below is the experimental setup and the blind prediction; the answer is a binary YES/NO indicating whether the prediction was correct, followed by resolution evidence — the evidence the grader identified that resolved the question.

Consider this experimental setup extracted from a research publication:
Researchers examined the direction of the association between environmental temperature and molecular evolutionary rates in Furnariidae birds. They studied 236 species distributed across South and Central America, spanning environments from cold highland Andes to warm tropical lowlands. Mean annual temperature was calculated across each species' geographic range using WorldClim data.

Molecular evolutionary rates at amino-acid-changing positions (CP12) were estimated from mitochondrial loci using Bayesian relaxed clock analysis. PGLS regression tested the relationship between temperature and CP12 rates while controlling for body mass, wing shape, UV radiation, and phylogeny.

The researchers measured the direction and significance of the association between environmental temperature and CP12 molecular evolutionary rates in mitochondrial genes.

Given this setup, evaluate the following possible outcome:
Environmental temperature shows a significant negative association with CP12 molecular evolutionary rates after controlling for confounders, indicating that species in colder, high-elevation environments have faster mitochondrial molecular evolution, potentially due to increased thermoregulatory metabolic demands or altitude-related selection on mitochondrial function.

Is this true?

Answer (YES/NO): NO